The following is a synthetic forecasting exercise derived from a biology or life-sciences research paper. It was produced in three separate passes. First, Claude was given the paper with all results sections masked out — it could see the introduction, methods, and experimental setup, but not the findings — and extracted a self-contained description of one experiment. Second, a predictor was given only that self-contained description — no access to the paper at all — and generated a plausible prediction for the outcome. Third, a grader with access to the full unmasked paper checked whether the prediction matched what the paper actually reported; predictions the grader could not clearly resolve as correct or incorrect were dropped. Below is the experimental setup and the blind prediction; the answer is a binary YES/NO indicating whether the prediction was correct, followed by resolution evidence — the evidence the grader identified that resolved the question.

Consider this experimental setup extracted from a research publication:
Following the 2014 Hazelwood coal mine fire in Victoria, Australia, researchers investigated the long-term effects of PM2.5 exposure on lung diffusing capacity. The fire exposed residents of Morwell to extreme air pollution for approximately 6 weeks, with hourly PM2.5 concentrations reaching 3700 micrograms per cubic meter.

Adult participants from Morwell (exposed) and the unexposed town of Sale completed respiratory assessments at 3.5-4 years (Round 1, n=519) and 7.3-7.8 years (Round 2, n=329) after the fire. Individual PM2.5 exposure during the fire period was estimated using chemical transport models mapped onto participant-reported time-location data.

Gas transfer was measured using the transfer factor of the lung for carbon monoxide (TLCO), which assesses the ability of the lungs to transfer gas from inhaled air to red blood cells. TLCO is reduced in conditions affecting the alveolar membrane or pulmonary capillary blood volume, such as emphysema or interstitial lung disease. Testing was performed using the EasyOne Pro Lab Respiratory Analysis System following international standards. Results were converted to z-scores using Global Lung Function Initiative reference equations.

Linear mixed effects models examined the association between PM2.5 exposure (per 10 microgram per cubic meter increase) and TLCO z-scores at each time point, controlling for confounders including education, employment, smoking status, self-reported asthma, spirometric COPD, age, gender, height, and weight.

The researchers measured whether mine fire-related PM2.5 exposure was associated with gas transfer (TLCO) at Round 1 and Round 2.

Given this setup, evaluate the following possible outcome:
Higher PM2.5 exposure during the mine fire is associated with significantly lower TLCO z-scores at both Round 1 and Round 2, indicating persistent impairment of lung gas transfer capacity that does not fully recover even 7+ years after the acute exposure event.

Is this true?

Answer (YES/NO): NO